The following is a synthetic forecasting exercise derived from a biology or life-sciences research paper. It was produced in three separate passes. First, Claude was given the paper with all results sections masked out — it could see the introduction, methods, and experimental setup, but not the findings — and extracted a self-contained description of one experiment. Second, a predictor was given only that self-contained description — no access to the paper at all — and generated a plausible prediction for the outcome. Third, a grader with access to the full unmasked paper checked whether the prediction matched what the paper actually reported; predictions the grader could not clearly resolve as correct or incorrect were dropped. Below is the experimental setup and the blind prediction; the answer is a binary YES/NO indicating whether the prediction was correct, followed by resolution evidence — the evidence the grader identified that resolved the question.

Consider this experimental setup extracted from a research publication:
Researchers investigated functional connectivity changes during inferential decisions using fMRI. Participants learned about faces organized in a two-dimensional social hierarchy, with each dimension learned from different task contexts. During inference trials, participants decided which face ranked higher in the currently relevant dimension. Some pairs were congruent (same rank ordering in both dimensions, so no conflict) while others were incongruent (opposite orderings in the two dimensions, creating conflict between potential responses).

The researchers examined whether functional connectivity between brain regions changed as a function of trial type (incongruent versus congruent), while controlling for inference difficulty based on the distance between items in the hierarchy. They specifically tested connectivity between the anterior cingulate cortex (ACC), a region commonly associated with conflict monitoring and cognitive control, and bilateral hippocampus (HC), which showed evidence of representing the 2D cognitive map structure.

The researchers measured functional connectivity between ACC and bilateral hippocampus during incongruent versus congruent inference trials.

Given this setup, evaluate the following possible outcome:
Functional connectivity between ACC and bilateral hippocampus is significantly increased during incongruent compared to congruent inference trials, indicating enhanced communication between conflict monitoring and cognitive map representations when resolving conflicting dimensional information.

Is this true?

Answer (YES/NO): YES